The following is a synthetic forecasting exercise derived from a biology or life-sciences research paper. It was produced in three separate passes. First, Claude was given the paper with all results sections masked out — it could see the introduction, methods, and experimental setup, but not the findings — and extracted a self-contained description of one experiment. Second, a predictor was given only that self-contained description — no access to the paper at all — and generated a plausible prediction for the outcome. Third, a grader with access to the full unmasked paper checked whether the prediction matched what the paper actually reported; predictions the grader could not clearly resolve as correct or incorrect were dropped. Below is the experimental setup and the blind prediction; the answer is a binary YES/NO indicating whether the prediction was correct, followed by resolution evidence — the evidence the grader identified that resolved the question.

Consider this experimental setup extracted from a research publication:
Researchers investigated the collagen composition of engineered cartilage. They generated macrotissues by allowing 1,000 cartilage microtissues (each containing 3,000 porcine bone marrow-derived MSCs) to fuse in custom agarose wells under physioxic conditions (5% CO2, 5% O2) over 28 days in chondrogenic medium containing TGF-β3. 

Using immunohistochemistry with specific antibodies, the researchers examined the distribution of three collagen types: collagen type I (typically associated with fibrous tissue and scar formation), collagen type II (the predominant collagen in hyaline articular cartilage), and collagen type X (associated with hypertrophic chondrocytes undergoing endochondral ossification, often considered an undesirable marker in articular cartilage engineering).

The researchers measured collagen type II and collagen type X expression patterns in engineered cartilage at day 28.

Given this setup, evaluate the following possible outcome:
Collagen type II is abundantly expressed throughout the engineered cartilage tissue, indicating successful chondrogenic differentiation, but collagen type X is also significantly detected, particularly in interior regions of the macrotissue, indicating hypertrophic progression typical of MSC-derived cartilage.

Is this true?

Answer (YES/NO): NO